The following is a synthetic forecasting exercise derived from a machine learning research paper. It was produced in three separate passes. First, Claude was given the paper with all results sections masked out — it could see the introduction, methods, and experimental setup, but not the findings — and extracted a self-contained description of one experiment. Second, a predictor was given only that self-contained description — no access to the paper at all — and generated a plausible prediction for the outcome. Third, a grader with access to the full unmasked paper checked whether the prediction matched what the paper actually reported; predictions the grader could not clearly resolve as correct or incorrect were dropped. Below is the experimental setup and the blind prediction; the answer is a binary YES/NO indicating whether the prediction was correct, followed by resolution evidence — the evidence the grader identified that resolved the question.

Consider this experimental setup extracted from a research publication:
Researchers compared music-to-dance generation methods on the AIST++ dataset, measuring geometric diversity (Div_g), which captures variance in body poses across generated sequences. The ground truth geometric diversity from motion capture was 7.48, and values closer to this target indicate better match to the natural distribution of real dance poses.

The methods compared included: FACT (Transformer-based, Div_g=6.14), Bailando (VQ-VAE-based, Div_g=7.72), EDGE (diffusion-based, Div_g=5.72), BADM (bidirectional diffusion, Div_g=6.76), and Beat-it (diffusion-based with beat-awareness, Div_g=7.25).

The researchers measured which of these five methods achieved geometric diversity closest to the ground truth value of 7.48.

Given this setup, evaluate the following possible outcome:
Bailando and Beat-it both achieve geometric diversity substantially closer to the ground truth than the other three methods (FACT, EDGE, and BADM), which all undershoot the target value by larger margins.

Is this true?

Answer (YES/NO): YES